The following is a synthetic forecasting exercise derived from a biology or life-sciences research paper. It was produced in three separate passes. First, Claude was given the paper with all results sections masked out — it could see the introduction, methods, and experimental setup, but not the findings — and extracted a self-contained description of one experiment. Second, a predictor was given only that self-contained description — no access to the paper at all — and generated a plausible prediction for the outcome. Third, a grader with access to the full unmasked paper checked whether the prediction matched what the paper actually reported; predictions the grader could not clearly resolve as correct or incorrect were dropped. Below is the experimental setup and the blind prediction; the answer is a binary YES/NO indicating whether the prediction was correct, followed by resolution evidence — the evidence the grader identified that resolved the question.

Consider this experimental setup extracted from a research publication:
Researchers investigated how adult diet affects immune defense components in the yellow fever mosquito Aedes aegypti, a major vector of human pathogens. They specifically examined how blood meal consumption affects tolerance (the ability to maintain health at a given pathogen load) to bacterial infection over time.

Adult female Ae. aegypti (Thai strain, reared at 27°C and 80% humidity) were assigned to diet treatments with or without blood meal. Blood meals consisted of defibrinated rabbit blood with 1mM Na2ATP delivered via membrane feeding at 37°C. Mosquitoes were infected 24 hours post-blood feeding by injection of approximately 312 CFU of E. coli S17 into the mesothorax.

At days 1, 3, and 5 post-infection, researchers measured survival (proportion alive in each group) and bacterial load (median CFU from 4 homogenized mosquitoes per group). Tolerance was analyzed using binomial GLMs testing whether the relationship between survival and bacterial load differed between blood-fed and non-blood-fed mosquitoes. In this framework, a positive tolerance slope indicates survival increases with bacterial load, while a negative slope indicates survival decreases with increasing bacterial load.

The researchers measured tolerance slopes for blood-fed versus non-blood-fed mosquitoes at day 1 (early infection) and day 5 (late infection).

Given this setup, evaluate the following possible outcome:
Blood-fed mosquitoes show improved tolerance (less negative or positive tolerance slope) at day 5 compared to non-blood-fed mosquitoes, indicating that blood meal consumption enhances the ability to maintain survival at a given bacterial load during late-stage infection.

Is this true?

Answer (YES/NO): YES